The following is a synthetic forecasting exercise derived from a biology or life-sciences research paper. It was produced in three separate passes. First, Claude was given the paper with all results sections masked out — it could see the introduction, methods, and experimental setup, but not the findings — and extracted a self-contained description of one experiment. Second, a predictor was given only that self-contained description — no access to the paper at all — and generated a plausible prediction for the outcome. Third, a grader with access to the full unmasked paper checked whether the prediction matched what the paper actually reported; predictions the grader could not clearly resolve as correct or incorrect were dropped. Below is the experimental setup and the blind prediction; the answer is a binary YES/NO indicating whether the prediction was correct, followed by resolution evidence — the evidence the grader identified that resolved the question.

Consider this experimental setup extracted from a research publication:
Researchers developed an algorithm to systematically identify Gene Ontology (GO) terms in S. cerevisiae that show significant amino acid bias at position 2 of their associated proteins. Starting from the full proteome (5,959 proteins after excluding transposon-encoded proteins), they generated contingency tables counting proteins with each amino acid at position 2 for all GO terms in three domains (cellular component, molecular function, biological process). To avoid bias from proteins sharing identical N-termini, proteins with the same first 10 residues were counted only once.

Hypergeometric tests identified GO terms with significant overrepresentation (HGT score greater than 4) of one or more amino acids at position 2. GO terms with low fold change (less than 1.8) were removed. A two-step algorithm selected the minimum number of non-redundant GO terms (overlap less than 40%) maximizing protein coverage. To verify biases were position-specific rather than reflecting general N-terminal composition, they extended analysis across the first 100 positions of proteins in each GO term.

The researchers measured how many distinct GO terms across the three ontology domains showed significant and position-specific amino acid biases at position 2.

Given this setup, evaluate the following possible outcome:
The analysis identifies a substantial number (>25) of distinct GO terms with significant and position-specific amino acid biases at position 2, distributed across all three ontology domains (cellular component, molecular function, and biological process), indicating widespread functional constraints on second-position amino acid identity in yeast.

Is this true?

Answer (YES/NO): YES